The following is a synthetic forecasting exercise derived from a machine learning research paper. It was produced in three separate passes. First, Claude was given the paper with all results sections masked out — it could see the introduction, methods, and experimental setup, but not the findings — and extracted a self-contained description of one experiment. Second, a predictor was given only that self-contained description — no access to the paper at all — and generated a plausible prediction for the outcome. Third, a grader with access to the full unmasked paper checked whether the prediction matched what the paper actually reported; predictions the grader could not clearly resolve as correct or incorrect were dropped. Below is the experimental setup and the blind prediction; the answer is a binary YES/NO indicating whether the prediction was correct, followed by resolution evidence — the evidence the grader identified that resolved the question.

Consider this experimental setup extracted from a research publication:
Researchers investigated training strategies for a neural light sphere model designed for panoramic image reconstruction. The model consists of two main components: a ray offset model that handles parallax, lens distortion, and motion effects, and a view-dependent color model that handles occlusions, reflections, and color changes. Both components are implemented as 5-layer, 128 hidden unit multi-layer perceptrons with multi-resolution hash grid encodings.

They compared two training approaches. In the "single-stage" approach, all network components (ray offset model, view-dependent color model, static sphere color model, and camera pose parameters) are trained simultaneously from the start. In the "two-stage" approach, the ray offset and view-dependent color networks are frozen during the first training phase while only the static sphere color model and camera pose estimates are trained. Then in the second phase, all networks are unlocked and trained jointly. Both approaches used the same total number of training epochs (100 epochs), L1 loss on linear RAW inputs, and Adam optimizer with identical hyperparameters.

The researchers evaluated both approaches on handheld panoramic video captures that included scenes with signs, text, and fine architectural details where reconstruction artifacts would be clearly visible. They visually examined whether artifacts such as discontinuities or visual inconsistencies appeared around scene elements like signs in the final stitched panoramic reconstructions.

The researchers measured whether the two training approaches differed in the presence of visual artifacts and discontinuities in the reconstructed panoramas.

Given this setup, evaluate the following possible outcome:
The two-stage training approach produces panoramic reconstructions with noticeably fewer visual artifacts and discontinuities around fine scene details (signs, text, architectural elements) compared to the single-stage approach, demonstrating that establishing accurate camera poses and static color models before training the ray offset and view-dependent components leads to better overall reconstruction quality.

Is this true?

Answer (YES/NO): YES